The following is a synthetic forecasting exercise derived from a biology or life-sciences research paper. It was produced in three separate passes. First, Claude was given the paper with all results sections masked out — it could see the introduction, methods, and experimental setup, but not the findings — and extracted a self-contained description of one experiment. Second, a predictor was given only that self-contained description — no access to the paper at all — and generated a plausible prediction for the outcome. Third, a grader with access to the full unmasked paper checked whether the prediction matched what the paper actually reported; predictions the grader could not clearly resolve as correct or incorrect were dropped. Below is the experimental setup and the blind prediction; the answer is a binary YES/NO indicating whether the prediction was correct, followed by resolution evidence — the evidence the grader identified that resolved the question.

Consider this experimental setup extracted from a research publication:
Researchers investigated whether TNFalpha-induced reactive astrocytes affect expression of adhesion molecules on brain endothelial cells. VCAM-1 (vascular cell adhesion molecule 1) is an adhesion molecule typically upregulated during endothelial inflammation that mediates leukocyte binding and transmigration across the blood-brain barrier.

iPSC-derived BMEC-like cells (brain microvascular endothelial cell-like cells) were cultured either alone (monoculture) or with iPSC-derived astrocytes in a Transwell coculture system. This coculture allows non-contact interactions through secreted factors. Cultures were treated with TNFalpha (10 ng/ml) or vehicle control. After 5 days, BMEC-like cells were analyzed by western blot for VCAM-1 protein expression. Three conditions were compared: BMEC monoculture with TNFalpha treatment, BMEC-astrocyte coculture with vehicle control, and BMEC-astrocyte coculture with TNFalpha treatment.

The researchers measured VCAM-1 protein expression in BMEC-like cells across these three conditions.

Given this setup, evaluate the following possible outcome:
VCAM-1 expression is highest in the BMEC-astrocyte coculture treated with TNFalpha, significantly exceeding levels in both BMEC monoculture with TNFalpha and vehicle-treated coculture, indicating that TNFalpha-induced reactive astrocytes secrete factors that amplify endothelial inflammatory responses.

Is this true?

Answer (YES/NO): YES